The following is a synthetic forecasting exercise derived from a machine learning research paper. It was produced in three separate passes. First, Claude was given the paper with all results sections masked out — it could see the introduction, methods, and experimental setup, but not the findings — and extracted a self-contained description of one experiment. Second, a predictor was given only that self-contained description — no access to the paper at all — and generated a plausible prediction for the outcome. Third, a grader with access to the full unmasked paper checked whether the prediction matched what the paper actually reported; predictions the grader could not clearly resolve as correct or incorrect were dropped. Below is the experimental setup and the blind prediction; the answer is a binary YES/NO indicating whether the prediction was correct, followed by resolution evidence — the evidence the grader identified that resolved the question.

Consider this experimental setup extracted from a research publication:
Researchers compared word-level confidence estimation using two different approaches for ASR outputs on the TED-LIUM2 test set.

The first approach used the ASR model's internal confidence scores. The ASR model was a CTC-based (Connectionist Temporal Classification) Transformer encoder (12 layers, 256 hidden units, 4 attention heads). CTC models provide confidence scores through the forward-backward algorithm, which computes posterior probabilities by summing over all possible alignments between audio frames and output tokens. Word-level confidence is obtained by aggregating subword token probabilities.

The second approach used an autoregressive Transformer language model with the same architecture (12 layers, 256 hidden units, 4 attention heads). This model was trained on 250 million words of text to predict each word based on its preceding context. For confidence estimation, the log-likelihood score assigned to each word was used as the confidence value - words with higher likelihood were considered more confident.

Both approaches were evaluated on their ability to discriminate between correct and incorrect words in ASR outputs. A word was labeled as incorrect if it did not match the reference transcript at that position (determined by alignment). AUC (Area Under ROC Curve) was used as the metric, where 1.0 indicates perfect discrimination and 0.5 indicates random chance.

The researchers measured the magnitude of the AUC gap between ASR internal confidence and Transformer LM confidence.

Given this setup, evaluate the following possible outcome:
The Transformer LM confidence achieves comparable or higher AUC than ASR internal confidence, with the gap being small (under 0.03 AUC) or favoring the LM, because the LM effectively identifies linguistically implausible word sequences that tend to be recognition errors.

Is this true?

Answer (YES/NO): NO